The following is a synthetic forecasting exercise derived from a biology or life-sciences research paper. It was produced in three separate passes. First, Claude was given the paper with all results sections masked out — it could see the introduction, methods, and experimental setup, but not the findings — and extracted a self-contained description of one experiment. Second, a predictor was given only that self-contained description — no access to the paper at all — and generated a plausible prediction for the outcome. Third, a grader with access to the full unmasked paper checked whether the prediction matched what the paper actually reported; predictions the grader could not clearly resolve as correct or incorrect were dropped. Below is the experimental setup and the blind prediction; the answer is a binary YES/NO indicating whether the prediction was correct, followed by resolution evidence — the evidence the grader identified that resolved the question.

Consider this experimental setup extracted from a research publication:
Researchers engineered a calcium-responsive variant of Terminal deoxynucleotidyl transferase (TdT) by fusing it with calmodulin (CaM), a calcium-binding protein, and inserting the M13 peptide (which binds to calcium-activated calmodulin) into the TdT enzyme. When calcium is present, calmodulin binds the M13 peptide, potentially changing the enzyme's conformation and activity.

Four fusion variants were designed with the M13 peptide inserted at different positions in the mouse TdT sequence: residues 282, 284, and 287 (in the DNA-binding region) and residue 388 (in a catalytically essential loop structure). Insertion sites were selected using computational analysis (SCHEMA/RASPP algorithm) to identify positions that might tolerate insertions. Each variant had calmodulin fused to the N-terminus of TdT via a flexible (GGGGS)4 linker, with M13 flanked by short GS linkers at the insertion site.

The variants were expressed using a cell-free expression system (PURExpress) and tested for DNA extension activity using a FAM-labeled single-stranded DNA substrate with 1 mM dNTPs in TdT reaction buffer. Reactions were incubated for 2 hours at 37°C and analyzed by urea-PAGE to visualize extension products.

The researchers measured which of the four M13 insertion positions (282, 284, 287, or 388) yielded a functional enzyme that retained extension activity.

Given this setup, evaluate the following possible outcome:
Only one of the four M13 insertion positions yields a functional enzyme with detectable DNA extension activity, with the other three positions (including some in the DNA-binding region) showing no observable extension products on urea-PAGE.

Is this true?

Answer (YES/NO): YES